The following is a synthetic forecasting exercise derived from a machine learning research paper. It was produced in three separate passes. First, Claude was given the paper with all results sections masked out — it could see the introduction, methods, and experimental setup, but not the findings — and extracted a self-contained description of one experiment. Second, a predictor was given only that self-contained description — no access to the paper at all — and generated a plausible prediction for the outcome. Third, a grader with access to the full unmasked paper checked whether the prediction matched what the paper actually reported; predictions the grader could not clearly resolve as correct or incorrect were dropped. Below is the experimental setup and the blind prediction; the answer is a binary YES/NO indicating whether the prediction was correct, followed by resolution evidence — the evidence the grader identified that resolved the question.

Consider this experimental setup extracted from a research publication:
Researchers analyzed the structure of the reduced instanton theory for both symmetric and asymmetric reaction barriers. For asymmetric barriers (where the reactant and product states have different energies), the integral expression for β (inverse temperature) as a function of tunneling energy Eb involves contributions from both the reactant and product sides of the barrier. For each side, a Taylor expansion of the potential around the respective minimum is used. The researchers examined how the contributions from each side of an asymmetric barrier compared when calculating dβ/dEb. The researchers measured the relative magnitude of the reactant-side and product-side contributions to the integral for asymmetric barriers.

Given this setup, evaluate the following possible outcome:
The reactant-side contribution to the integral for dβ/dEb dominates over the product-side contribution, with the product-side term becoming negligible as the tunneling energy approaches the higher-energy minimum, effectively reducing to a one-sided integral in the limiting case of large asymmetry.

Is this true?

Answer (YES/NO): YES